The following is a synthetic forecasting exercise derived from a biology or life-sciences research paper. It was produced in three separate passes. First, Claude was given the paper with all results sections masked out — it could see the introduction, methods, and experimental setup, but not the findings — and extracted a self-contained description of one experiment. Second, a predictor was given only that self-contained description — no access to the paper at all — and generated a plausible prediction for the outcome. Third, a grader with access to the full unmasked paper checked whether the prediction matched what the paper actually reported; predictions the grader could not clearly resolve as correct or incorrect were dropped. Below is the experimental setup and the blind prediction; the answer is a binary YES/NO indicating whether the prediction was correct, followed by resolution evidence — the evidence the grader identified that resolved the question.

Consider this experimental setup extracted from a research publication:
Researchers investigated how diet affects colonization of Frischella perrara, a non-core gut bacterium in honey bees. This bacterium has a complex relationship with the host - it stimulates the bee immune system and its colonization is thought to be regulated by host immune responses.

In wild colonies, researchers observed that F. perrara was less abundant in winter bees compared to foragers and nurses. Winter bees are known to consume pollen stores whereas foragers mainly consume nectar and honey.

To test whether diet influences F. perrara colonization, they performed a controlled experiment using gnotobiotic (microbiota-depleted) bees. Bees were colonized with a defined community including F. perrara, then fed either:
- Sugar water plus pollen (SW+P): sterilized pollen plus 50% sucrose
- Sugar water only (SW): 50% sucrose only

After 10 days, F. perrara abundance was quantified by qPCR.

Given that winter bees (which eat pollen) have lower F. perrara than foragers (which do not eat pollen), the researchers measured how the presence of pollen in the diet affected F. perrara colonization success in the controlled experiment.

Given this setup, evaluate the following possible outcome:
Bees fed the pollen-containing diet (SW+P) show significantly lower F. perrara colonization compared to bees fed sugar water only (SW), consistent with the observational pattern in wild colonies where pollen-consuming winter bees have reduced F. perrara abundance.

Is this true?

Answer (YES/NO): NO